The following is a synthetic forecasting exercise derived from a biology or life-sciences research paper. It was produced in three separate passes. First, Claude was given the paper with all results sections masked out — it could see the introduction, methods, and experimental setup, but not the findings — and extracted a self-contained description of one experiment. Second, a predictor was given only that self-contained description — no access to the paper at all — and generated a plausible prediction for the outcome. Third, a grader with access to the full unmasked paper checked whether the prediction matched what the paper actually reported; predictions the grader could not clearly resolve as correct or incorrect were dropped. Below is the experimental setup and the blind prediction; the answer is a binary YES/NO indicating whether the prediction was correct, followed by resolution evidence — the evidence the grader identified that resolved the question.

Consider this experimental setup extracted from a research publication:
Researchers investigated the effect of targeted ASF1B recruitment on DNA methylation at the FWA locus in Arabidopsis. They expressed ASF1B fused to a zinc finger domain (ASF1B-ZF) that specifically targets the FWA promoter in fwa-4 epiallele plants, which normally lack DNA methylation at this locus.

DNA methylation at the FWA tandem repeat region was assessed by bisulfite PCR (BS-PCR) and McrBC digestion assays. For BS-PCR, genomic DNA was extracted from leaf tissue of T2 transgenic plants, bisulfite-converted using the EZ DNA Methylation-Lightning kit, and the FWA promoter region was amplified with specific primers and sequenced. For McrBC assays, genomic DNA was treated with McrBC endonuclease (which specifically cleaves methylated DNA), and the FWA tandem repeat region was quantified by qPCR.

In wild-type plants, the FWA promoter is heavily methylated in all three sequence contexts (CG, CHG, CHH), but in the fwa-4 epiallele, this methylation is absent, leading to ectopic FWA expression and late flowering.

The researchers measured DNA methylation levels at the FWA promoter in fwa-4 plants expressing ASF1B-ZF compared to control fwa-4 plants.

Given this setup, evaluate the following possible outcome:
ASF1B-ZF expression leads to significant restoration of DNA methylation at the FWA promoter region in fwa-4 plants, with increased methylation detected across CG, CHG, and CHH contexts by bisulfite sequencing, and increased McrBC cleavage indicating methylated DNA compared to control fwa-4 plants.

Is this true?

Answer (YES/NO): NO